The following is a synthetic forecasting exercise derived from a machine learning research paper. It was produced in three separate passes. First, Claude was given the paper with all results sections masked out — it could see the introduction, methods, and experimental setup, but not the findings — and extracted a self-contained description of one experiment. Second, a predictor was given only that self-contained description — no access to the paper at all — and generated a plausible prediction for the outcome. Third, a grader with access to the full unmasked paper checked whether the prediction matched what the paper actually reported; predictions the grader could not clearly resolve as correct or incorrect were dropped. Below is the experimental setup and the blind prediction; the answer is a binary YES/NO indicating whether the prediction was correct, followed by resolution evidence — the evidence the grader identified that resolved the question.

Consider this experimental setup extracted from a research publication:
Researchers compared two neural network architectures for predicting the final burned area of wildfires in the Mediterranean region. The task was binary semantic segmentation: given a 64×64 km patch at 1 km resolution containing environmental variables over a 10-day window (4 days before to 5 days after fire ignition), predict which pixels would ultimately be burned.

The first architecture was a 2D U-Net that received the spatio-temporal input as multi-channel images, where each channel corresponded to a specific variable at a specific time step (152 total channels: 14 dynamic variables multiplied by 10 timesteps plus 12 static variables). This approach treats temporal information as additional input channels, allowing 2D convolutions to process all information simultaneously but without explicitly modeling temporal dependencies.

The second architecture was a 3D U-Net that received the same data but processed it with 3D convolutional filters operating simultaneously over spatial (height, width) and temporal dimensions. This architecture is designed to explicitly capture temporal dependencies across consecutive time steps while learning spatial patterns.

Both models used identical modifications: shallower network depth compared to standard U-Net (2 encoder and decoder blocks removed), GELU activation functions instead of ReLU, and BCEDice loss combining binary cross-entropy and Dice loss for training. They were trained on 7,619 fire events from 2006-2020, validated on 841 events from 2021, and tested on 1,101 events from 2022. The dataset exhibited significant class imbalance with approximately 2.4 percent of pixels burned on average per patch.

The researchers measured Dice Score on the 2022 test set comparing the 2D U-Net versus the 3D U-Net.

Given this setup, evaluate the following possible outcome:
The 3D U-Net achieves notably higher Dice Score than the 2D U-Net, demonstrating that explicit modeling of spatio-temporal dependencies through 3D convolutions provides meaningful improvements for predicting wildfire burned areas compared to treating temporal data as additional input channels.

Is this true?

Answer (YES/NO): NO